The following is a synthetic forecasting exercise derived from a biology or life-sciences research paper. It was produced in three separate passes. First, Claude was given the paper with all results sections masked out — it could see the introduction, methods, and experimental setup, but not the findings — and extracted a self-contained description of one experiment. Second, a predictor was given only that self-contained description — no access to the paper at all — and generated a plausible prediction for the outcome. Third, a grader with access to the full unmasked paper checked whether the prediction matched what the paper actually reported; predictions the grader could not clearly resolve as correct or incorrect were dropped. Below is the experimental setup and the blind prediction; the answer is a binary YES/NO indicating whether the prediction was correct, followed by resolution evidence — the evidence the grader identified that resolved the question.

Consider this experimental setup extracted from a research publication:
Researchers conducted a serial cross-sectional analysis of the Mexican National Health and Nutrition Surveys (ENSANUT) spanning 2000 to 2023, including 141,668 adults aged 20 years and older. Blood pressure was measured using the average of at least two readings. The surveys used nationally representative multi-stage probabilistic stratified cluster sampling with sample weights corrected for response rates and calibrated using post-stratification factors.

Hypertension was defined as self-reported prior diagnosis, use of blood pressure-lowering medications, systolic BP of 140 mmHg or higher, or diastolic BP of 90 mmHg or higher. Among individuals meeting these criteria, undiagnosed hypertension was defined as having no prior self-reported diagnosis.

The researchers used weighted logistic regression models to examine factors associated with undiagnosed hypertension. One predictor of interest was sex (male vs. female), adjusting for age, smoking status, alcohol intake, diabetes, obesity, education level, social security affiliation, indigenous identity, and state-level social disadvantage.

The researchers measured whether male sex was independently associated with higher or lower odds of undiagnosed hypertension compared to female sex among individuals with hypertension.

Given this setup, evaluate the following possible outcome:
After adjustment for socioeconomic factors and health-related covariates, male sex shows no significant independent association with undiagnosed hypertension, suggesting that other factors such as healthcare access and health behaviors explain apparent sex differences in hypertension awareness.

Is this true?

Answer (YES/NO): NO